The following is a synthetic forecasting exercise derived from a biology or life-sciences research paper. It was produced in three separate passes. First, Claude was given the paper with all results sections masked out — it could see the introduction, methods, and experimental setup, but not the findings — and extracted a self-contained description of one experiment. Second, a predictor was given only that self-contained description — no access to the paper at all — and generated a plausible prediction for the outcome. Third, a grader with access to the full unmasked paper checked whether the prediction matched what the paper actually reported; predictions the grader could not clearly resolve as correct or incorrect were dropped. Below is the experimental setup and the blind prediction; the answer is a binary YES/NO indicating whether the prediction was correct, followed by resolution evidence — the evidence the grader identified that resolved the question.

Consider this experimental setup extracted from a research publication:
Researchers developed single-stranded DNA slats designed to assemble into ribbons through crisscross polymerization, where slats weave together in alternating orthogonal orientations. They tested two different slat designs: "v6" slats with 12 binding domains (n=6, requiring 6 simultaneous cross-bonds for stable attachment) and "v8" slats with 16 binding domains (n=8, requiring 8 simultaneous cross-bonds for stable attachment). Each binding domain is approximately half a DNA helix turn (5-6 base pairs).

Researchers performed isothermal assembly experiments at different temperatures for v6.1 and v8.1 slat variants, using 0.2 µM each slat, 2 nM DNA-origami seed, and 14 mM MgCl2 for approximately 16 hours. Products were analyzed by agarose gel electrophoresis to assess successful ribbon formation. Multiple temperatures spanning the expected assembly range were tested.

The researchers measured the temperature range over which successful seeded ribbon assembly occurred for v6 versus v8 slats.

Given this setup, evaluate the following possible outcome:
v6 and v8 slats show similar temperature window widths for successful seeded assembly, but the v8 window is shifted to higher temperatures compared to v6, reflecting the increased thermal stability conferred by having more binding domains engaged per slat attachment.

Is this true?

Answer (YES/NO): YES